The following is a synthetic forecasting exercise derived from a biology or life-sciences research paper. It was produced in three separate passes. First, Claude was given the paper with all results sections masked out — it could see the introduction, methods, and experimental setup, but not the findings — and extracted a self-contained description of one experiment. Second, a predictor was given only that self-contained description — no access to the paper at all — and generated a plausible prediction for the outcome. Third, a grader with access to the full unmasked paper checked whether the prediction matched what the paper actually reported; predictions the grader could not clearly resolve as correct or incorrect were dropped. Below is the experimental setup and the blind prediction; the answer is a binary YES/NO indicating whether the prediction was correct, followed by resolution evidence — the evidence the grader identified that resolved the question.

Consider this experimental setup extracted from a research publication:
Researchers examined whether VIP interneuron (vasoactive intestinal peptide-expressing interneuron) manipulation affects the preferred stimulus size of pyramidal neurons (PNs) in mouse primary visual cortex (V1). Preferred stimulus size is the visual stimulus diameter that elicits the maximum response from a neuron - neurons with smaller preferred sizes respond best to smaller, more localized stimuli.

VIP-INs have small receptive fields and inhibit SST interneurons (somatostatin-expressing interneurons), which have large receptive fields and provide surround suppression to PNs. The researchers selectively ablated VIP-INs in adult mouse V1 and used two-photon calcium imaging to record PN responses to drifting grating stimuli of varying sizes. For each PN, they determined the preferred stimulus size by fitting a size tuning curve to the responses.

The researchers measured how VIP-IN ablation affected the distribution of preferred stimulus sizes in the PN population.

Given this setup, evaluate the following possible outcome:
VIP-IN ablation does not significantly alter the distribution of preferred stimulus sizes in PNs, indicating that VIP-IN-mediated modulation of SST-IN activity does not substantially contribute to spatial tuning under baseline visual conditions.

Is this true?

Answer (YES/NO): NO